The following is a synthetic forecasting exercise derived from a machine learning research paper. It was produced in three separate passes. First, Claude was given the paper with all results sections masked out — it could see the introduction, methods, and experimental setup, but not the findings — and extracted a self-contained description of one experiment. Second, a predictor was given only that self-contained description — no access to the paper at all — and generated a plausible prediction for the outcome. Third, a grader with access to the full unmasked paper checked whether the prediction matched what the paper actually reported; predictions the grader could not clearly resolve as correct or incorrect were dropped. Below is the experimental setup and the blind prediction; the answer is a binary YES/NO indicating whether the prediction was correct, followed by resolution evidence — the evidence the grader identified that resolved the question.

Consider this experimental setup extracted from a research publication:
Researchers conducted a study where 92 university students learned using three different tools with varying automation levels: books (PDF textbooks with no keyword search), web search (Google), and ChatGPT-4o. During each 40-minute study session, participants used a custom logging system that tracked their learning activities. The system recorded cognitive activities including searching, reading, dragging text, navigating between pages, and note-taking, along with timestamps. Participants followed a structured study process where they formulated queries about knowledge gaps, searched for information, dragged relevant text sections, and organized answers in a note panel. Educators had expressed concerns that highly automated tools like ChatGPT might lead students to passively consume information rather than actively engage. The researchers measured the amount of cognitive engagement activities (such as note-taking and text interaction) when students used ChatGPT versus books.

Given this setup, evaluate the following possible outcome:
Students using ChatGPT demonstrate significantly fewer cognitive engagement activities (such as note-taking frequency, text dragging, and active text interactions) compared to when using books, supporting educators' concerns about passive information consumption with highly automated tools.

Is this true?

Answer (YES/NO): NO